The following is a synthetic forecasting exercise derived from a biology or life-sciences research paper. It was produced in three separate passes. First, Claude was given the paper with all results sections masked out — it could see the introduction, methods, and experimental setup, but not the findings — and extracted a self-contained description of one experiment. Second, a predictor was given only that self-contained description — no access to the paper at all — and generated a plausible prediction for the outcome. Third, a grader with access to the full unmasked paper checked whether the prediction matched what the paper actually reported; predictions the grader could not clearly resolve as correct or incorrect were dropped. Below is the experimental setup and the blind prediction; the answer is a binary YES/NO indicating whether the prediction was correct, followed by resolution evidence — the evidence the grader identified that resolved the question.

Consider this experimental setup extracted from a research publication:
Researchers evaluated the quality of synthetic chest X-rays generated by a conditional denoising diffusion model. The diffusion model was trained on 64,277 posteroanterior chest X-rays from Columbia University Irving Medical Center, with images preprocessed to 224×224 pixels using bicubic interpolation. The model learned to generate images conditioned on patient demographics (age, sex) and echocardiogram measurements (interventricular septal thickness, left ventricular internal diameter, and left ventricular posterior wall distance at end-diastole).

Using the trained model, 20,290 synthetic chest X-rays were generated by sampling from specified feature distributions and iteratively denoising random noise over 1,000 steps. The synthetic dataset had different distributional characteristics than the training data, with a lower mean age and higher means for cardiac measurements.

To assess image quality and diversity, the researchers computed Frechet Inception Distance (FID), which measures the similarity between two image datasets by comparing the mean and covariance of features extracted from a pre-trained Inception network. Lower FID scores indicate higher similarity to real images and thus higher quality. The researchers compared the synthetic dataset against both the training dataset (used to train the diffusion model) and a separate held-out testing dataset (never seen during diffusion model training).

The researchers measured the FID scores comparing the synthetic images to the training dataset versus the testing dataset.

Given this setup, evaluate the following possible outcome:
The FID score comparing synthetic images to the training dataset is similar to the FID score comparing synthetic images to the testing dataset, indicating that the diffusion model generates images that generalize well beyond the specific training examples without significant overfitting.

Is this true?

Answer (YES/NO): NO